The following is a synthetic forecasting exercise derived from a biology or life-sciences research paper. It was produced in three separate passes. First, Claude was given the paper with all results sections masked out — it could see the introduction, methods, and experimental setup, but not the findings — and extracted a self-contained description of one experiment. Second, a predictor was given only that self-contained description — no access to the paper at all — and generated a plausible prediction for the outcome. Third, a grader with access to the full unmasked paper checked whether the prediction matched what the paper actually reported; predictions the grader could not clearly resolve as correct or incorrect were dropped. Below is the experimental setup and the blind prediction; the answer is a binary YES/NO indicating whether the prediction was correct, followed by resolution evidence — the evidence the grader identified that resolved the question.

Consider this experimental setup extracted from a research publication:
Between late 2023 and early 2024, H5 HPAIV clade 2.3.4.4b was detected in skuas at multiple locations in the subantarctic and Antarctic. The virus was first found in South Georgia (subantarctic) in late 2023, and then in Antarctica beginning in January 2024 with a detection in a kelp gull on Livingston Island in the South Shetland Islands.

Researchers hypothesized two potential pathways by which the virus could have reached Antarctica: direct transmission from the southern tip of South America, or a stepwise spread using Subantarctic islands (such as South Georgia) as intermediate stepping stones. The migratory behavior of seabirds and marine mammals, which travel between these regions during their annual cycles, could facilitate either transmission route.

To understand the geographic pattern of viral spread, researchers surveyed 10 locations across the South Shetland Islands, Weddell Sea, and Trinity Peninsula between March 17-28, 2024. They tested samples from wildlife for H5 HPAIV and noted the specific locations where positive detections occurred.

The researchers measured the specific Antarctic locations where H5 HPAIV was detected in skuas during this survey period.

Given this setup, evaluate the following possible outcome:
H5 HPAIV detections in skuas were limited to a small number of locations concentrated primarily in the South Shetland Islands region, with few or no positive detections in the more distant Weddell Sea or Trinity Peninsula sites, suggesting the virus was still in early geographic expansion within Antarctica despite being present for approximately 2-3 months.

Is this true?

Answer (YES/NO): NO